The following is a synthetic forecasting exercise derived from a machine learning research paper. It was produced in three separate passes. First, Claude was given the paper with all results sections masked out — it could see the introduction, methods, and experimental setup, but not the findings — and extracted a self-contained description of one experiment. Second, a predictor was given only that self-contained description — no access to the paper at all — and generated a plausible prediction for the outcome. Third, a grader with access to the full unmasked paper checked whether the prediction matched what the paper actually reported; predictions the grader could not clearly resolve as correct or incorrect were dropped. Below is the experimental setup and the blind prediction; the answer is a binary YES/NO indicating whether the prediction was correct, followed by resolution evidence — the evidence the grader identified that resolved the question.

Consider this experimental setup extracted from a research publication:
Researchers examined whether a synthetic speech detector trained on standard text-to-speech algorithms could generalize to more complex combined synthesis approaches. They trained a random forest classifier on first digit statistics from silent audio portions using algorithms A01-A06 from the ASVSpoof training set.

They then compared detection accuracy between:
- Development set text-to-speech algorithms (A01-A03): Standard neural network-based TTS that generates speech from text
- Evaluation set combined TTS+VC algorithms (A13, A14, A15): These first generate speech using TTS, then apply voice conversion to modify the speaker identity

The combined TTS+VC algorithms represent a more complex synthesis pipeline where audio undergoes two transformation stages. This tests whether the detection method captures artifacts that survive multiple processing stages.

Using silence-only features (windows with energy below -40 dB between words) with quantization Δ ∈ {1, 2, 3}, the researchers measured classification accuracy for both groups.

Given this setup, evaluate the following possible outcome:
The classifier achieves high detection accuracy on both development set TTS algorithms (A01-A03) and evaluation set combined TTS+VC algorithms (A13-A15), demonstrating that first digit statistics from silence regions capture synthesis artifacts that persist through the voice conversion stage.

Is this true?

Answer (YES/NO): YES